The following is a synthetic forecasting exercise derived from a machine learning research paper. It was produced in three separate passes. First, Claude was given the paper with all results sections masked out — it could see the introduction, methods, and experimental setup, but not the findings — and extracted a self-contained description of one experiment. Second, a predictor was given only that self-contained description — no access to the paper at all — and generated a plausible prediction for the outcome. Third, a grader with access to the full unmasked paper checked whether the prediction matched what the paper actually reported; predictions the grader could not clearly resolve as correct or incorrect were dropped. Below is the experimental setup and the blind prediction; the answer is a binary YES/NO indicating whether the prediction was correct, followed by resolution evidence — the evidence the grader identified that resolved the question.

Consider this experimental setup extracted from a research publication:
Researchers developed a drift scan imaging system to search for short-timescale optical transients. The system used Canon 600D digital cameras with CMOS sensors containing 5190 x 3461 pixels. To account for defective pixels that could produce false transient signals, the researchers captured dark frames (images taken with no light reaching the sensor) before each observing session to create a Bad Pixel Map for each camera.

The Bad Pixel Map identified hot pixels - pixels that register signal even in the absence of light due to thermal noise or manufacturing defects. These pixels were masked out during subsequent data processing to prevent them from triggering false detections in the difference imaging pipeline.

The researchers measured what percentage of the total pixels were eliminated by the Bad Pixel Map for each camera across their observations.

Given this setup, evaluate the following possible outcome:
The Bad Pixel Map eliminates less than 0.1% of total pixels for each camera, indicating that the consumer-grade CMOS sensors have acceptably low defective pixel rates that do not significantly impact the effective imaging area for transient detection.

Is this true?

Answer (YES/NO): NO